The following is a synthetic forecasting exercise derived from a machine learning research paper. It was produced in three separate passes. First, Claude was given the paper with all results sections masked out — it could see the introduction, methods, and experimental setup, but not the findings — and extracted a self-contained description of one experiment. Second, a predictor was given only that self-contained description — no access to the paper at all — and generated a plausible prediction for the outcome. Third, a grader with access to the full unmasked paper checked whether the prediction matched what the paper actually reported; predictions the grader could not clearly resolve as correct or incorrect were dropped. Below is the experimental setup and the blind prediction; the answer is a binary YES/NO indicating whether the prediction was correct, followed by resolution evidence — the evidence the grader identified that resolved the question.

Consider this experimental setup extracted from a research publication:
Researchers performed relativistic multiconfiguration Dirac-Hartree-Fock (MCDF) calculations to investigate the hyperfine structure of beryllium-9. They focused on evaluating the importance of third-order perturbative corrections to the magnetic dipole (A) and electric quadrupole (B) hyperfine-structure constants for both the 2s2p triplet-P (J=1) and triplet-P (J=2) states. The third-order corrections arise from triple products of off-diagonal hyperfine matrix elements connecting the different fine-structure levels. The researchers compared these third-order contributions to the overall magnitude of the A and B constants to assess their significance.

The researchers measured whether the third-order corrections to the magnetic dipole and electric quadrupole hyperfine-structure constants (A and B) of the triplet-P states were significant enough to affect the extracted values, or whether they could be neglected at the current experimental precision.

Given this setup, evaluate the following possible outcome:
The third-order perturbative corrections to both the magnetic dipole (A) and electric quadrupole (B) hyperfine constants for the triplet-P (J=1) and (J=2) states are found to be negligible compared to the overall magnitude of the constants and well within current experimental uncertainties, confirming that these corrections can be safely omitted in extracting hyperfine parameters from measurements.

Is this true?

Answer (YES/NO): YES